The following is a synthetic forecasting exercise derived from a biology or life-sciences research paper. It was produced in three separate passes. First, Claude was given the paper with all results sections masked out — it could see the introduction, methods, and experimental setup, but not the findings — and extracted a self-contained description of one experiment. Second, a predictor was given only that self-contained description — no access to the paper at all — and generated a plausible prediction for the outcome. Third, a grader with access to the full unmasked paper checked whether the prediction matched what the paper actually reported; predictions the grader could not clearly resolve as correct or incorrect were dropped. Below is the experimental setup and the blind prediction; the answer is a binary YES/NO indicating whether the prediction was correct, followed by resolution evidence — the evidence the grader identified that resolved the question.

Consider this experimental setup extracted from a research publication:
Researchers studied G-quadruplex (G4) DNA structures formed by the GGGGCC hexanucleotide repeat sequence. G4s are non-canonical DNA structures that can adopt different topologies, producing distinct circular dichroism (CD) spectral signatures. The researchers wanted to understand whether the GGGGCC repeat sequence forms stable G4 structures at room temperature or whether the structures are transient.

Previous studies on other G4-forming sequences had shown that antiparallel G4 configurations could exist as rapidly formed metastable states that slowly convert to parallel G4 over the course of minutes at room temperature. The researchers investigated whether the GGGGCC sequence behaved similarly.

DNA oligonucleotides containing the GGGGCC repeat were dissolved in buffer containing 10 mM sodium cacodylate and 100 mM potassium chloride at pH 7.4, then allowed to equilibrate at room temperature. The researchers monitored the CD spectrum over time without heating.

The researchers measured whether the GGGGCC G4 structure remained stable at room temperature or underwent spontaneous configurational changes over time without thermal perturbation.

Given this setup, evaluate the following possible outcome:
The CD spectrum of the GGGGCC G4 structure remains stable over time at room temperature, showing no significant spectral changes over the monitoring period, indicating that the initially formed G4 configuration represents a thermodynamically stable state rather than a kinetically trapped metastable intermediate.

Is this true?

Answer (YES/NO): NO